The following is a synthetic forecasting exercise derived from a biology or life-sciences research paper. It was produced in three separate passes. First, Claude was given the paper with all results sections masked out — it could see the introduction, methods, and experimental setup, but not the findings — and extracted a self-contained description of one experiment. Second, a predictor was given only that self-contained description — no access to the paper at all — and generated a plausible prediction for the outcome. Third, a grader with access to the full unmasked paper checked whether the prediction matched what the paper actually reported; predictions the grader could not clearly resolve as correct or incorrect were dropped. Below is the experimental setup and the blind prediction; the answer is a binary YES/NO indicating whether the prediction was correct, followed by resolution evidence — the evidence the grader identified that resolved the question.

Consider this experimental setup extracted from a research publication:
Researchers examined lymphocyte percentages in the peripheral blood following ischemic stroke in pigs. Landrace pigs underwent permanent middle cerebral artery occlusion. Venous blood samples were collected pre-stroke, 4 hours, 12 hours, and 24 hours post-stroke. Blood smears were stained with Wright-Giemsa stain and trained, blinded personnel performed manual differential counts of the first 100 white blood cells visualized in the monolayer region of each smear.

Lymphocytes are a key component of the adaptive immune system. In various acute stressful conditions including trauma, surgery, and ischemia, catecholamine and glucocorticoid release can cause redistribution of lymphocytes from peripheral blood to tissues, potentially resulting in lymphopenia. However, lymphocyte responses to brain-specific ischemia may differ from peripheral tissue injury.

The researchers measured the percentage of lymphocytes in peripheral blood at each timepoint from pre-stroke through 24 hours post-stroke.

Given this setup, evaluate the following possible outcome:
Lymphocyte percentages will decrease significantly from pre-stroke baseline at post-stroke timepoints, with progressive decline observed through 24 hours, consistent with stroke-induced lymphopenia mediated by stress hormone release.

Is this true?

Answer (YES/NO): NO